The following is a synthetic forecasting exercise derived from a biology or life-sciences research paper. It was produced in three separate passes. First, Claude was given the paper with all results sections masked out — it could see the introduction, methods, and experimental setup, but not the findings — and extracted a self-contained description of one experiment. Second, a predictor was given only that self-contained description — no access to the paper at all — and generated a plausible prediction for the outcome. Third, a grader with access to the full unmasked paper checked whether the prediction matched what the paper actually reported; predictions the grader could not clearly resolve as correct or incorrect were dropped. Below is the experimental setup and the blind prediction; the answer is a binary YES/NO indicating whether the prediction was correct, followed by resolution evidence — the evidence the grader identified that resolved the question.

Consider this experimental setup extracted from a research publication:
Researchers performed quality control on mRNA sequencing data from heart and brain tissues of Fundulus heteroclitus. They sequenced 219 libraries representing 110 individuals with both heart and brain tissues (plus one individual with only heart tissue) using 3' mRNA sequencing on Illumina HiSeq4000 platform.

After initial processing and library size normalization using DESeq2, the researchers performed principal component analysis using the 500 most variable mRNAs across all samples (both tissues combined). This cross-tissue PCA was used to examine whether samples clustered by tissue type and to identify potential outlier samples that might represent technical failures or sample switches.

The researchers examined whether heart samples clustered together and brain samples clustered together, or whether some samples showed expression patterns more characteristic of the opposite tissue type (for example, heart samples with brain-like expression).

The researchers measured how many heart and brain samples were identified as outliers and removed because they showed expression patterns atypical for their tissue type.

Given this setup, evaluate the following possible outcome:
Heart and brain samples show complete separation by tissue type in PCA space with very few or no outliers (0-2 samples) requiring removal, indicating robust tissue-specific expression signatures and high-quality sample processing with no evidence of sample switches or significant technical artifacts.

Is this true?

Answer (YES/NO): NO